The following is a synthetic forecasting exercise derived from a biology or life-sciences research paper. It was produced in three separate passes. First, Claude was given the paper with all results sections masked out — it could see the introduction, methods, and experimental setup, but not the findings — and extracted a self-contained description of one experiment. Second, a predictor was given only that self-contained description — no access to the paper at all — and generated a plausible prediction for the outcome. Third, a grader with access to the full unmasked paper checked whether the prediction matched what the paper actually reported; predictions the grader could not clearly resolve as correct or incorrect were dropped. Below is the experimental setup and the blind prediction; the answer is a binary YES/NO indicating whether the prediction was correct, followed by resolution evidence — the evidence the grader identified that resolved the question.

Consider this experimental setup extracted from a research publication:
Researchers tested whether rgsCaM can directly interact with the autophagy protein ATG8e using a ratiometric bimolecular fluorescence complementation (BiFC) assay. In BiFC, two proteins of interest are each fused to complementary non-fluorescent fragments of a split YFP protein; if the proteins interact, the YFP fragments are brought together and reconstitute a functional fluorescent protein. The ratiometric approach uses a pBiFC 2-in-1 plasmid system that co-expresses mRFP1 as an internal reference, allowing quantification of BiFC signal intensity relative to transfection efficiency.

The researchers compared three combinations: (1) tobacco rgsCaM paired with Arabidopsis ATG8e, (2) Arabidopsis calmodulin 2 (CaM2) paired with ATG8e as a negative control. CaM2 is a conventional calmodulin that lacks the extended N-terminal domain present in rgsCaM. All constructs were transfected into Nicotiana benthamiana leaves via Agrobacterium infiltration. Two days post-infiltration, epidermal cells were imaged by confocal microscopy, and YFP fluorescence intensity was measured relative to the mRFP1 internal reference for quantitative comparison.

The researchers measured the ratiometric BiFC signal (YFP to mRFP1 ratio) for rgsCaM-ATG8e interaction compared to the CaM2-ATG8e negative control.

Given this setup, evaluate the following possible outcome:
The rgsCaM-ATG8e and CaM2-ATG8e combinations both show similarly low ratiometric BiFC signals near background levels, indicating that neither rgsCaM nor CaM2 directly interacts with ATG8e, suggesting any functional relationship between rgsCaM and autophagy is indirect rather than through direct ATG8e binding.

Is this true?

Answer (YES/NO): NO